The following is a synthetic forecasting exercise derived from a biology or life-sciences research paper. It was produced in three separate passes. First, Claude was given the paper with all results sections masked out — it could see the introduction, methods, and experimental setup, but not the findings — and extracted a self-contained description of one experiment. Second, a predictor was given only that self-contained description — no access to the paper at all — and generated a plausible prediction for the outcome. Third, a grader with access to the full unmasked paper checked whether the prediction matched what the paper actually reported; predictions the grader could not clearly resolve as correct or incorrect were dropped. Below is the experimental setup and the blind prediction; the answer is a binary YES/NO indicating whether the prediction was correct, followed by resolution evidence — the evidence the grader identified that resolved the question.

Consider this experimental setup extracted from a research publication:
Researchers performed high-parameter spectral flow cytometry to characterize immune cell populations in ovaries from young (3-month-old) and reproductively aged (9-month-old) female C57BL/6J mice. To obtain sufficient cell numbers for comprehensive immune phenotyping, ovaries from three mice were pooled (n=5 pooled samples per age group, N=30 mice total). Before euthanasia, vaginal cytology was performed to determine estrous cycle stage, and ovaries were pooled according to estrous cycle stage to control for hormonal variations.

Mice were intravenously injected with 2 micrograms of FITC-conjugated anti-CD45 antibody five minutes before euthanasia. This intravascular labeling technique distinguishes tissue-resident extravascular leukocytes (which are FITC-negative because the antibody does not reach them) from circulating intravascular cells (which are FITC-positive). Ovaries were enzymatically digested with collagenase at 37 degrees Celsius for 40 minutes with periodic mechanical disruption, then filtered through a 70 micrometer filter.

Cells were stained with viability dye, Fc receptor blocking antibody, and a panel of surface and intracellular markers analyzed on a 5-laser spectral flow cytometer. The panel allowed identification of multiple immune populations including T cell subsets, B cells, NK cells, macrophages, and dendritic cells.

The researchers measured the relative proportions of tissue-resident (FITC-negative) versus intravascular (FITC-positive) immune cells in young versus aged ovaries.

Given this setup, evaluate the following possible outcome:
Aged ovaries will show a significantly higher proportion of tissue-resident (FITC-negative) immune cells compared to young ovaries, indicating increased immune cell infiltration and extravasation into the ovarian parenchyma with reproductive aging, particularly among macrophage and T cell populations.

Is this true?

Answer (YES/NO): NO